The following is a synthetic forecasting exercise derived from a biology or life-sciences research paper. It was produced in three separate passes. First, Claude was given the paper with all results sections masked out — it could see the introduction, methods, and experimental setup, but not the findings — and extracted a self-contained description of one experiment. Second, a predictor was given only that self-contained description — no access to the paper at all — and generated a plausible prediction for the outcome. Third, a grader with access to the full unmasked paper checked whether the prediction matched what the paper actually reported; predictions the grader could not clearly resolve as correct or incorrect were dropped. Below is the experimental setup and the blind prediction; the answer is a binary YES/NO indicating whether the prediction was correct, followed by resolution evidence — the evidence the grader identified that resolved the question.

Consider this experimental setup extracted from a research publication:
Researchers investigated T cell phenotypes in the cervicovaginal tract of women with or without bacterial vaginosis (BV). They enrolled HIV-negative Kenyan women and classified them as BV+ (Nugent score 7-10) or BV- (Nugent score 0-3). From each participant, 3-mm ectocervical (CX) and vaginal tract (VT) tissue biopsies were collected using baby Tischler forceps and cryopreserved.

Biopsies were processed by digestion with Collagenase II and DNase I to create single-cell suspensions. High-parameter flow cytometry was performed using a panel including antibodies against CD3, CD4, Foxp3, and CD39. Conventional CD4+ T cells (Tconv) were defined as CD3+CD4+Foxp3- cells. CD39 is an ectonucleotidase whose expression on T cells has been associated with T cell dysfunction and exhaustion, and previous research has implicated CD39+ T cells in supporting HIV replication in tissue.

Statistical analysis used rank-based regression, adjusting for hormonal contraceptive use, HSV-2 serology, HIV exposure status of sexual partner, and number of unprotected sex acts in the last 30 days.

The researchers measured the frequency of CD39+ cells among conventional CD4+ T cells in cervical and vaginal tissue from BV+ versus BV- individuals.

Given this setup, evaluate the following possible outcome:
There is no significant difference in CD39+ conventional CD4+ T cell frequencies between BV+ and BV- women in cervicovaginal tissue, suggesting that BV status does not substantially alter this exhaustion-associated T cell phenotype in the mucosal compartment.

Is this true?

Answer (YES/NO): NO